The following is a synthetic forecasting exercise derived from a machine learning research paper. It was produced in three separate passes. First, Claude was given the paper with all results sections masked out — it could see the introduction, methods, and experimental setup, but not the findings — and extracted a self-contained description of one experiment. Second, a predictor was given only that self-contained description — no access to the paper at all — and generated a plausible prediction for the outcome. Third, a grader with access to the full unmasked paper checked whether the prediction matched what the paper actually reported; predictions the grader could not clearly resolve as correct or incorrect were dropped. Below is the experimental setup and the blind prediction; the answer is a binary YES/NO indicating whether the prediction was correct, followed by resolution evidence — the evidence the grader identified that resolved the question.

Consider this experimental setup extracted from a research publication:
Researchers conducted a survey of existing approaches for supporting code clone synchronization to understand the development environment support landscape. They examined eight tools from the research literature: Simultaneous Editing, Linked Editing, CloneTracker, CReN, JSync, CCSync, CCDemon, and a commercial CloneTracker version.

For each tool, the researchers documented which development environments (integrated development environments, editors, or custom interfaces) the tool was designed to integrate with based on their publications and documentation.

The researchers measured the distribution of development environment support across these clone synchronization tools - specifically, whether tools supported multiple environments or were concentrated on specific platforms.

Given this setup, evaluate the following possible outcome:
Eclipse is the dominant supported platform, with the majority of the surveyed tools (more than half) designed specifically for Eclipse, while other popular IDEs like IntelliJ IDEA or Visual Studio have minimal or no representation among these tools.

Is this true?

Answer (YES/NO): NO